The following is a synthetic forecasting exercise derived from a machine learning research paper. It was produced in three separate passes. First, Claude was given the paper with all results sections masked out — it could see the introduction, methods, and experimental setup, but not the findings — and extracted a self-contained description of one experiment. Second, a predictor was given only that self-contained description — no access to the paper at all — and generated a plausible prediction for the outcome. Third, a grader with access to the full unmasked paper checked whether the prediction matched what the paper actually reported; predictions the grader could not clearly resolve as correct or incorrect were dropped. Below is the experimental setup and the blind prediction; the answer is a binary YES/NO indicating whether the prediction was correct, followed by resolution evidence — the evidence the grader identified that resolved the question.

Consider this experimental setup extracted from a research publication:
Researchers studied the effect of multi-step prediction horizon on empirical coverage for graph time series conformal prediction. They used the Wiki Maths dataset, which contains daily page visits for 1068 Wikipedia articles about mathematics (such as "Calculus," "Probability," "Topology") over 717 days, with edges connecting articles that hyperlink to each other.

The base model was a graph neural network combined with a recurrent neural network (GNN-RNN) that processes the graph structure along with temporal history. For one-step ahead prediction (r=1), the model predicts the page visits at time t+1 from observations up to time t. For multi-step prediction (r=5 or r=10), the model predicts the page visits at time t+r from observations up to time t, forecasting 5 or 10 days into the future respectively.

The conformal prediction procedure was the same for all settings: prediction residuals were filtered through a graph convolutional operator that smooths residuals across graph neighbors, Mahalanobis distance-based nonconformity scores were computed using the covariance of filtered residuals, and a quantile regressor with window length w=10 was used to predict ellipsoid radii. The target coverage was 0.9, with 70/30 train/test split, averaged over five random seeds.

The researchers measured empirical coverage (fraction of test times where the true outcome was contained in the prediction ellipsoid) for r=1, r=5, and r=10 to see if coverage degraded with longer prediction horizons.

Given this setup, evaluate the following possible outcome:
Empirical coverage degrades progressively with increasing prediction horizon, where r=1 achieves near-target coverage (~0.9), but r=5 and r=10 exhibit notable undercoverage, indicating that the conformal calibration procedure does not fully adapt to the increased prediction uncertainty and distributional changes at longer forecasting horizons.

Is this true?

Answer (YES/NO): YES